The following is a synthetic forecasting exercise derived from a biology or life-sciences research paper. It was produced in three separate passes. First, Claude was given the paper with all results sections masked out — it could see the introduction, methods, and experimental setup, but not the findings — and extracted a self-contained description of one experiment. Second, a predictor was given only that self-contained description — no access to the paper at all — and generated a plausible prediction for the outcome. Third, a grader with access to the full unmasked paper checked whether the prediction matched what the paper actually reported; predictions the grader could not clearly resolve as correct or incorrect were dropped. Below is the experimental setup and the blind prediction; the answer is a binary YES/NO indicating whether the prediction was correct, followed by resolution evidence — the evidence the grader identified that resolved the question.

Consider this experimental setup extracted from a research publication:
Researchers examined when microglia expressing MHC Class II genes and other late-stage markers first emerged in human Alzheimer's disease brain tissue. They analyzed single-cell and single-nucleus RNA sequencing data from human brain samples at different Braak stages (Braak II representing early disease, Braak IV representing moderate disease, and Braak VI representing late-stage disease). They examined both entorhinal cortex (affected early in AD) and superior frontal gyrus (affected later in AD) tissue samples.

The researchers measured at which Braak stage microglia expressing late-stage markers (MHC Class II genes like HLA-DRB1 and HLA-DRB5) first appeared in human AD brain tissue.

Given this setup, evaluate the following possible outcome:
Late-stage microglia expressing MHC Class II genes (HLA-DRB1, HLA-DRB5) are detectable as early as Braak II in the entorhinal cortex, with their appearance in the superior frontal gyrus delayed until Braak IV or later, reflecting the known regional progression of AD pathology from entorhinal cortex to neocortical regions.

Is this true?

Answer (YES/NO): NO